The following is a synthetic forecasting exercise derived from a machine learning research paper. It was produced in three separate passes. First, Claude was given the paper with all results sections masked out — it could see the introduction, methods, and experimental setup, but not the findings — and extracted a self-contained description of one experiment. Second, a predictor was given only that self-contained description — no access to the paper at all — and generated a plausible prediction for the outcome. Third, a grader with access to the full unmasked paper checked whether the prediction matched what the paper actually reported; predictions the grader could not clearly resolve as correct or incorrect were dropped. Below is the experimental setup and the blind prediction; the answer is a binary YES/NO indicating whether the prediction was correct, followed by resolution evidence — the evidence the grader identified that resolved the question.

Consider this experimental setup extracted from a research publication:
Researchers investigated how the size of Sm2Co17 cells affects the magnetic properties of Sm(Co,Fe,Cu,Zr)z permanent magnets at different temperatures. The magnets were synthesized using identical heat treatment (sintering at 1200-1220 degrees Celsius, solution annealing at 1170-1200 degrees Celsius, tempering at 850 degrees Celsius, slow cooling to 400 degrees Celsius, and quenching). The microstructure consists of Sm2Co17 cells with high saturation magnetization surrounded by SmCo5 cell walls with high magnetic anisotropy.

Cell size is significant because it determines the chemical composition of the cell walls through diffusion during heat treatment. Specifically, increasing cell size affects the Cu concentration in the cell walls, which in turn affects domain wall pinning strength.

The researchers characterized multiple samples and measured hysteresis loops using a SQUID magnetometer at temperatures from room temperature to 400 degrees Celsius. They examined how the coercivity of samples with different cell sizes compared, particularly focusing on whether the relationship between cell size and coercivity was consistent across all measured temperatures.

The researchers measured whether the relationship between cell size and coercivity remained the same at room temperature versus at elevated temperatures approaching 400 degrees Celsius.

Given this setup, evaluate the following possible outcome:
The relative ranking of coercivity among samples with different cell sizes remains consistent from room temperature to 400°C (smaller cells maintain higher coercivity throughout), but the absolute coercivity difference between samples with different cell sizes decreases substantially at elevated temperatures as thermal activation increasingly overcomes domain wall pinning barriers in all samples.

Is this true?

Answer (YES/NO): NO